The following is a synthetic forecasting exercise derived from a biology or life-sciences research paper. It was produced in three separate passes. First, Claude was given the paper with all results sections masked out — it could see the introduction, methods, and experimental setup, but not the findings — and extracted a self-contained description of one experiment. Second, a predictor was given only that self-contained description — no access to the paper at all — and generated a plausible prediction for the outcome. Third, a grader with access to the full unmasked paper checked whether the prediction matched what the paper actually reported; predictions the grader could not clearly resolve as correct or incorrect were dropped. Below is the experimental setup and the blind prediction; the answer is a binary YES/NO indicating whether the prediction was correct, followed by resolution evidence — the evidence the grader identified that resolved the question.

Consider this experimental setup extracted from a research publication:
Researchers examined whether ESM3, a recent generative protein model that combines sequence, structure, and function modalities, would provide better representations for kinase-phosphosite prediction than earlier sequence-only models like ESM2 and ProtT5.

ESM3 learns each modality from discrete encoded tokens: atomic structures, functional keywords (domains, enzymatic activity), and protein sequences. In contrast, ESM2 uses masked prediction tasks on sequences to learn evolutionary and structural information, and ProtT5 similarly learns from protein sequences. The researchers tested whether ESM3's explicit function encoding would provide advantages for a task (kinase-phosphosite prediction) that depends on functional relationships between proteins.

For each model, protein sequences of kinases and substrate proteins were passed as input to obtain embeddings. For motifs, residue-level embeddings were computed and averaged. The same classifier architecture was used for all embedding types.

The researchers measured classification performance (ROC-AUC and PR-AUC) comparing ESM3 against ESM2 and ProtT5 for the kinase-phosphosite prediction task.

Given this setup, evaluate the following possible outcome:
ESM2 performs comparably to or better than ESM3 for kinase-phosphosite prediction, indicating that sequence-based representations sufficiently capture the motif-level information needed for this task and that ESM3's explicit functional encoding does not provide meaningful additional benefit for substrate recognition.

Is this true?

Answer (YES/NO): YES